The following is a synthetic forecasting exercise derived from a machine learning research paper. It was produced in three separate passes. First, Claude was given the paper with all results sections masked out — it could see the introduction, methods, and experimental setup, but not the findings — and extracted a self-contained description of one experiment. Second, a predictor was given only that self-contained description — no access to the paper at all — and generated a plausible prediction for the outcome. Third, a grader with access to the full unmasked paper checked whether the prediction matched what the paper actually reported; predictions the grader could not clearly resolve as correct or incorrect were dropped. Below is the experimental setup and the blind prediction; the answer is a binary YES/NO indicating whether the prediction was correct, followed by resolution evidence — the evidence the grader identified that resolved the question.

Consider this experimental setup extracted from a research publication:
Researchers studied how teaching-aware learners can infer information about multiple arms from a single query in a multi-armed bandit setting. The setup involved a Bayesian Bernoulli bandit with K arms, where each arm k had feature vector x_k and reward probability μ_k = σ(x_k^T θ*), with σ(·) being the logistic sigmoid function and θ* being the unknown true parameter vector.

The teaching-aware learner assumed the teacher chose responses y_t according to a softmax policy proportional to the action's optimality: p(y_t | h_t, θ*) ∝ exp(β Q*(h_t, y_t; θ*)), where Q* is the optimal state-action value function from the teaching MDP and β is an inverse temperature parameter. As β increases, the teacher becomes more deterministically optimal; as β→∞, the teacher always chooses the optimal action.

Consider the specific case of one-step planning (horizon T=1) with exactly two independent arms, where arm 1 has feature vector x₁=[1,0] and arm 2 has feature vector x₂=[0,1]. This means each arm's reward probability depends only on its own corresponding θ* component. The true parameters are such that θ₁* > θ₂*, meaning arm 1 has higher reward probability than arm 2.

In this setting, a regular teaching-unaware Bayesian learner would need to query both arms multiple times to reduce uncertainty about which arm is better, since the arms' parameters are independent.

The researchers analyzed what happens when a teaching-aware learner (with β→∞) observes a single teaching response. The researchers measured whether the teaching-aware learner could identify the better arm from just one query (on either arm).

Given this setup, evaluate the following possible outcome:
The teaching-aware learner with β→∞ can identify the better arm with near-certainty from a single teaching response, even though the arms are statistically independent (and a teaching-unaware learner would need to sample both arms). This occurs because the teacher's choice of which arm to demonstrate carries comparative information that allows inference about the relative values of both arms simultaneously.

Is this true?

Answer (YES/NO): YES